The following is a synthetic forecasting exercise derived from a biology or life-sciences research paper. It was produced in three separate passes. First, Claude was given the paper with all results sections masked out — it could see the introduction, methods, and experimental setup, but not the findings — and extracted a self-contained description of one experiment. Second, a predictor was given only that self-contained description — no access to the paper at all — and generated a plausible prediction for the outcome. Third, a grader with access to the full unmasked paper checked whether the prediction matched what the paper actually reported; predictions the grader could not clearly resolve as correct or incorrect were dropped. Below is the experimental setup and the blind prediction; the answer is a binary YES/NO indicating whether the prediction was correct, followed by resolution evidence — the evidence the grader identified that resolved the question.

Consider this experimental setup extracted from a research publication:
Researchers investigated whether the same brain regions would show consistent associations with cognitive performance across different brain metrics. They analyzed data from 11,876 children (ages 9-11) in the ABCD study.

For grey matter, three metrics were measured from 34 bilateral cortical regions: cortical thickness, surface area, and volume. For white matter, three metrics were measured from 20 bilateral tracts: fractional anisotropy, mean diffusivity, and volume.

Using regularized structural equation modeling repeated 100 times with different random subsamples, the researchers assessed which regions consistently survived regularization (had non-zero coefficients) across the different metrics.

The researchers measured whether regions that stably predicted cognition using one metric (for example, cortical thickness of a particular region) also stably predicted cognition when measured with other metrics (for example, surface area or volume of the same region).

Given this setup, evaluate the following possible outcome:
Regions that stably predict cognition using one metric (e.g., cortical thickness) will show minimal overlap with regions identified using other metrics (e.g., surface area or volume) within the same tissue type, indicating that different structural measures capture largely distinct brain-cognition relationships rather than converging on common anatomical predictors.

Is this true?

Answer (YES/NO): YES